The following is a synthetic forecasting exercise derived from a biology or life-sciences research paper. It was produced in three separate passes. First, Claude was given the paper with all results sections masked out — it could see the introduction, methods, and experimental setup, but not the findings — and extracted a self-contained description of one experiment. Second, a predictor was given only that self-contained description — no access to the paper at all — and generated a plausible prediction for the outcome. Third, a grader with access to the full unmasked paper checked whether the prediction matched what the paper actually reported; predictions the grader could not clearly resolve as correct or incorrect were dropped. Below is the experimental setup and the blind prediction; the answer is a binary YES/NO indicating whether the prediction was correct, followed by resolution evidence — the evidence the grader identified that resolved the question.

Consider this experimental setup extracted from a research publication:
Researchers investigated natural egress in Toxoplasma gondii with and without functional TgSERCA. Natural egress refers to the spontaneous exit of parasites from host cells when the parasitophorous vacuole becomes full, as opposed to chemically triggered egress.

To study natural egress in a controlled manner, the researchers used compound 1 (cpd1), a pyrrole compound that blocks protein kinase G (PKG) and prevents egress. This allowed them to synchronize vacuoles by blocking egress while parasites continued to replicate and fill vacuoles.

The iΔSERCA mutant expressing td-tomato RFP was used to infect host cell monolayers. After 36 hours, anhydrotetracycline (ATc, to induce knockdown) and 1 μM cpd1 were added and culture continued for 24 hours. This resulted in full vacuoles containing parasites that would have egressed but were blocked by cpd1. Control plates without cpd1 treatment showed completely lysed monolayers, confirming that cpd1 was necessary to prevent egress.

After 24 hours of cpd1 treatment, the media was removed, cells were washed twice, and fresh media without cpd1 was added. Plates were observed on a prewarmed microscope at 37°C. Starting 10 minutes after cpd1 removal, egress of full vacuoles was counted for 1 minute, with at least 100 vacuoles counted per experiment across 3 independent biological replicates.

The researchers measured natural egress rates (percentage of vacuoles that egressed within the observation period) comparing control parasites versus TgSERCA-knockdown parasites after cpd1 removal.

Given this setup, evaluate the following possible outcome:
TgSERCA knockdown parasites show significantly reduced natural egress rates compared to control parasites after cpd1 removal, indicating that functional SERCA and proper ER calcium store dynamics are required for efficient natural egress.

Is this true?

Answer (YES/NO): YES